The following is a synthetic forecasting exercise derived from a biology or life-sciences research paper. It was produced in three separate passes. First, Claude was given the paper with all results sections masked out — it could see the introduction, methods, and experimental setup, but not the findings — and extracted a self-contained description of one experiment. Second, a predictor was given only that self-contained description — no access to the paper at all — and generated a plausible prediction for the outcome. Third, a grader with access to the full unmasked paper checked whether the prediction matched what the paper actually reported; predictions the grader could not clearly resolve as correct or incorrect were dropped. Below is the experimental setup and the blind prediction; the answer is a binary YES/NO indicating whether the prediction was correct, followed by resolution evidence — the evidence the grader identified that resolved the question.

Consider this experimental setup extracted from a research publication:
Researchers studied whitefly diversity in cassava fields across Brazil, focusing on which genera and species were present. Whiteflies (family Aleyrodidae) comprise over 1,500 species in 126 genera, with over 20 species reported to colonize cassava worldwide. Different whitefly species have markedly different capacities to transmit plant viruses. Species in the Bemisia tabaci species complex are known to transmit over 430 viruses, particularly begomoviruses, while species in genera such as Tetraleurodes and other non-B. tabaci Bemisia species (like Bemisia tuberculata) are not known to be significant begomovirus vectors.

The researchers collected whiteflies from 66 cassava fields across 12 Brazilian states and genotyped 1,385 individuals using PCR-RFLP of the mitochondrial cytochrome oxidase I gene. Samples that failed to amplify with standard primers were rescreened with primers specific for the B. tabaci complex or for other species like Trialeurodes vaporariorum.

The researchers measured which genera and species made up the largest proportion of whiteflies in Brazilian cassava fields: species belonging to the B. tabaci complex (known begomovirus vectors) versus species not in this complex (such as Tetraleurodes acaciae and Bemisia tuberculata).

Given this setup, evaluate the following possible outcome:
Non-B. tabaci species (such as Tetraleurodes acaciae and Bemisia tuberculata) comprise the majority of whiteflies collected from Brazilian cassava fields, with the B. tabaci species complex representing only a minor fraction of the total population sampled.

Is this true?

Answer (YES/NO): YES